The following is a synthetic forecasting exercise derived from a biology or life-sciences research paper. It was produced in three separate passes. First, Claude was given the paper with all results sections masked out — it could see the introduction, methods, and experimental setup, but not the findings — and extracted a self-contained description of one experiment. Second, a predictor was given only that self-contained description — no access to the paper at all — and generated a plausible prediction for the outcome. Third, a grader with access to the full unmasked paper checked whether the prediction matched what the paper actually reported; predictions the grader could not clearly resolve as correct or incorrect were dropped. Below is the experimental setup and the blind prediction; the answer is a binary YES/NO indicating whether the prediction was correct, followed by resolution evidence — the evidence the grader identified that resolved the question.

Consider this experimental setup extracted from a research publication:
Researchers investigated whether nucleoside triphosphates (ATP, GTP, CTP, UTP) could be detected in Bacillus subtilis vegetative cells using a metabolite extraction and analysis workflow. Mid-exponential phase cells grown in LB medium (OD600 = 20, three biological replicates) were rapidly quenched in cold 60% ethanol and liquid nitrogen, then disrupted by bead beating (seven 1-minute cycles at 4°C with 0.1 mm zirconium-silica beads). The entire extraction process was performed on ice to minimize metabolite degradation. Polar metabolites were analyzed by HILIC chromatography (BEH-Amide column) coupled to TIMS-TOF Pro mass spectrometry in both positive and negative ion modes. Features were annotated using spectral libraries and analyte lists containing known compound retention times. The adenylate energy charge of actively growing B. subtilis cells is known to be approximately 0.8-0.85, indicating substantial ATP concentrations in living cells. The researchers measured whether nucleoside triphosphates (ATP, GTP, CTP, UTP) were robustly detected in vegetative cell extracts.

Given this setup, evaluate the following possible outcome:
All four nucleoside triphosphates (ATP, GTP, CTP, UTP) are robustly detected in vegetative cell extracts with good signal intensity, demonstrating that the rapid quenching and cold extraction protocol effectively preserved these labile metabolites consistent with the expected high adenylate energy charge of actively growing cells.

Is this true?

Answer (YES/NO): NO